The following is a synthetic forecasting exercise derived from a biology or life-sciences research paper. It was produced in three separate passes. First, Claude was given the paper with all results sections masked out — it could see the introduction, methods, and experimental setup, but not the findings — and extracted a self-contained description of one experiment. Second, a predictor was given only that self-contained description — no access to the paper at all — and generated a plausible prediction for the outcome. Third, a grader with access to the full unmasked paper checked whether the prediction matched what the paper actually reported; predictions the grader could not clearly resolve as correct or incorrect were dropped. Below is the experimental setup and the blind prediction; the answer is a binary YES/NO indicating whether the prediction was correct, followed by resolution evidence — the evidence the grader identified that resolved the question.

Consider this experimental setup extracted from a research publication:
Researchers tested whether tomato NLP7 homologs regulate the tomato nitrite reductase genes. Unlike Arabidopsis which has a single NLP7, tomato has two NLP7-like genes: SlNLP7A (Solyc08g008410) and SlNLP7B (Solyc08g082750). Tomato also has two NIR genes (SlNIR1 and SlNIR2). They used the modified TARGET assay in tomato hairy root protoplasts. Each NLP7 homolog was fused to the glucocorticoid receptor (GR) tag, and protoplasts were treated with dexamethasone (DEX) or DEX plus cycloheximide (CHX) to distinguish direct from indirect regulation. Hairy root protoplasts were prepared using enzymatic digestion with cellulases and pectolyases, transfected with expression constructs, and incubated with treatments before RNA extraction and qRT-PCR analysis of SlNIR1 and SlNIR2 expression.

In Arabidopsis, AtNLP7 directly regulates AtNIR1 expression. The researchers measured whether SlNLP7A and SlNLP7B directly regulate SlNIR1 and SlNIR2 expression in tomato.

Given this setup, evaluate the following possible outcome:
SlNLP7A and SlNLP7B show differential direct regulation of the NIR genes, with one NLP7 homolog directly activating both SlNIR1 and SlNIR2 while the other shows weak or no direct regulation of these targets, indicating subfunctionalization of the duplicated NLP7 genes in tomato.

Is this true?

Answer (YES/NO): NO